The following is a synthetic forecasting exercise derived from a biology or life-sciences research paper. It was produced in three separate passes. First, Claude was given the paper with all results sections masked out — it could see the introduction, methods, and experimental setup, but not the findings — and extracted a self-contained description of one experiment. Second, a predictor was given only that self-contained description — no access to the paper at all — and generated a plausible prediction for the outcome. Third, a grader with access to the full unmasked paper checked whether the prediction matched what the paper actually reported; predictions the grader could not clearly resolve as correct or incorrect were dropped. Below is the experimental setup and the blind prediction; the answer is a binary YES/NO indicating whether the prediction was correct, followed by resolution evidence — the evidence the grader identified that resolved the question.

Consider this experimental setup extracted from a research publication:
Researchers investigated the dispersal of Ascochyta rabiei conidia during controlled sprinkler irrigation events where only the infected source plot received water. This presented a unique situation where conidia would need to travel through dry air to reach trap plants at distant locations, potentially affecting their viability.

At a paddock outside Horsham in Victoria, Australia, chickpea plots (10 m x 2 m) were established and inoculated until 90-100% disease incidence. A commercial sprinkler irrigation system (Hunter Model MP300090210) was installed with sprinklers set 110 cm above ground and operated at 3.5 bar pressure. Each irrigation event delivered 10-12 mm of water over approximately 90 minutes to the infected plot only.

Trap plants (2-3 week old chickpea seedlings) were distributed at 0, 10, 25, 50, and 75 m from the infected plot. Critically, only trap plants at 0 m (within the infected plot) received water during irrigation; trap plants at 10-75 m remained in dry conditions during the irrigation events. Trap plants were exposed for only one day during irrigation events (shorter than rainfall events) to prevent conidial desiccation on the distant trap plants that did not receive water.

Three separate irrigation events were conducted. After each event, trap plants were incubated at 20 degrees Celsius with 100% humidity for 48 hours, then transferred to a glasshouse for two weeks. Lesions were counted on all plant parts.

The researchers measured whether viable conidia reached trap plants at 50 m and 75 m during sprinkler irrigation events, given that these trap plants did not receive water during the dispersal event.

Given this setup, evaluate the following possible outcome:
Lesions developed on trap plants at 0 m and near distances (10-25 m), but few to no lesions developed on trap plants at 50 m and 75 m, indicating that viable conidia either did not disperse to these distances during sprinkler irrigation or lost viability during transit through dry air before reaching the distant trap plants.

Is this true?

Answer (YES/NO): NO